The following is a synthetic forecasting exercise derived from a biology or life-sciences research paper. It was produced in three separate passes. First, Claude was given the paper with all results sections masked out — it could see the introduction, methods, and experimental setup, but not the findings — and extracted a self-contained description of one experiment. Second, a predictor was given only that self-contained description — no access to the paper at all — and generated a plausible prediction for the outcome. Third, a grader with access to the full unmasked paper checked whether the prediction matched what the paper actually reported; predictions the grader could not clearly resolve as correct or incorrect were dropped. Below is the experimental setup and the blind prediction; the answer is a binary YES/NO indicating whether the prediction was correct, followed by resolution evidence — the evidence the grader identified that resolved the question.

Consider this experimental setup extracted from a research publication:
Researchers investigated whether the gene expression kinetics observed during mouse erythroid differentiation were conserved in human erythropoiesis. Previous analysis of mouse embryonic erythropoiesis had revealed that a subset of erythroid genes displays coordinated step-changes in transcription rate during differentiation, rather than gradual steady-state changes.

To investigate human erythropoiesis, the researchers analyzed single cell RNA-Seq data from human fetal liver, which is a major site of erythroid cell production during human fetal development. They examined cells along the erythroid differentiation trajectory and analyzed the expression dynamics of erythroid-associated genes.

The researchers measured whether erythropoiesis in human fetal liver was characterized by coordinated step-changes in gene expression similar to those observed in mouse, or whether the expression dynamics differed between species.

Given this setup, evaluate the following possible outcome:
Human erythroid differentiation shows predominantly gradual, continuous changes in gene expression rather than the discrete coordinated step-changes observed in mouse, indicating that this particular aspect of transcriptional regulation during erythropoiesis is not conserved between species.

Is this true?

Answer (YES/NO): NO